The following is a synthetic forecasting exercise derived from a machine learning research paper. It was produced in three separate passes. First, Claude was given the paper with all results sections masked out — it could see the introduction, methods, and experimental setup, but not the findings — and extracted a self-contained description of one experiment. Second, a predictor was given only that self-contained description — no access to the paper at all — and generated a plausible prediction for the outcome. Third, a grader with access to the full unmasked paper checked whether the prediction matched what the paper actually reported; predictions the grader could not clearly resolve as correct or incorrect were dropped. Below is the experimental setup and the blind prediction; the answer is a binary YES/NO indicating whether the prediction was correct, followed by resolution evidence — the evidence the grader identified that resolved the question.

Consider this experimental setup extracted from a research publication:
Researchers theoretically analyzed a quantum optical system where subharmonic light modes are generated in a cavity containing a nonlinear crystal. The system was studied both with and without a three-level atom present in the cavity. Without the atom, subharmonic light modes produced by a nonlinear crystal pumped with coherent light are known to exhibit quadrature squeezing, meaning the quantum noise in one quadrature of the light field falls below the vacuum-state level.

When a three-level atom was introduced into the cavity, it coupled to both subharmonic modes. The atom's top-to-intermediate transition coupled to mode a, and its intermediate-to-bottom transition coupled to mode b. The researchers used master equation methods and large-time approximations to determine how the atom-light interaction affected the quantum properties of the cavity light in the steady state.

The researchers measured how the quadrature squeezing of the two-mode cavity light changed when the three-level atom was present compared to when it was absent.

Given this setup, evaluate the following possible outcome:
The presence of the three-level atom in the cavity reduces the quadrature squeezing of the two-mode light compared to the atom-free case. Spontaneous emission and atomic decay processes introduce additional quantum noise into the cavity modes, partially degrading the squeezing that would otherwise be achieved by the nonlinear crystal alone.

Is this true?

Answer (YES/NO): YES